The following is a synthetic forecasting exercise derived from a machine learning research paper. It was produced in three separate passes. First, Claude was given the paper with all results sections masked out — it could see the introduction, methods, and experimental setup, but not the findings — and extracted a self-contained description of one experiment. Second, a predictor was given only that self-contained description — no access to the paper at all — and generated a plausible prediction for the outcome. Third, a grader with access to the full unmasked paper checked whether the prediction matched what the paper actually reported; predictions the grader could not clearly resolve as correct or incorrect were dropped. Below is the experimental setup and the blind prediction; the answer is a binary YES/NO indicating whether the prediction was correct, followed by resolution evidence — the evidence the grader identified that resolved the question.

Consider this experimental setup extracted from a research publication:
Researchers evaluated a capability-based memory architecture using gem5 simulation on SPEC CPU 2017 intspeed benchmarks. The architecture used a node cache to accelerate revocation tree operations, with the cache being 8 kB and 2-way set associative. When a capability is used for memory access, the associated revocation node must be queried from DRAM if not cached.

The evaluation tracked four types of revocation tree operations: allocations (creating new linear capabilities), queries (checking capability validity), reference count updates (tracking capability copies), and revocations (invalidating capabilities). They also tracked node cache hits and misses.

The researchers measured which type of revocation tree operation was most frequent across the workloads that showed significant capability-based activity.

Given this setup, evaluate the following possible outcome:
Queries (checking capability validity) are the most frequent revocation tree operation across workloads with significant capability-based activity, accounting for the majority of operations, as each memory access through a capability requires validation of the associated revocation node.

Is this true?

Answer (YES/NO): NO